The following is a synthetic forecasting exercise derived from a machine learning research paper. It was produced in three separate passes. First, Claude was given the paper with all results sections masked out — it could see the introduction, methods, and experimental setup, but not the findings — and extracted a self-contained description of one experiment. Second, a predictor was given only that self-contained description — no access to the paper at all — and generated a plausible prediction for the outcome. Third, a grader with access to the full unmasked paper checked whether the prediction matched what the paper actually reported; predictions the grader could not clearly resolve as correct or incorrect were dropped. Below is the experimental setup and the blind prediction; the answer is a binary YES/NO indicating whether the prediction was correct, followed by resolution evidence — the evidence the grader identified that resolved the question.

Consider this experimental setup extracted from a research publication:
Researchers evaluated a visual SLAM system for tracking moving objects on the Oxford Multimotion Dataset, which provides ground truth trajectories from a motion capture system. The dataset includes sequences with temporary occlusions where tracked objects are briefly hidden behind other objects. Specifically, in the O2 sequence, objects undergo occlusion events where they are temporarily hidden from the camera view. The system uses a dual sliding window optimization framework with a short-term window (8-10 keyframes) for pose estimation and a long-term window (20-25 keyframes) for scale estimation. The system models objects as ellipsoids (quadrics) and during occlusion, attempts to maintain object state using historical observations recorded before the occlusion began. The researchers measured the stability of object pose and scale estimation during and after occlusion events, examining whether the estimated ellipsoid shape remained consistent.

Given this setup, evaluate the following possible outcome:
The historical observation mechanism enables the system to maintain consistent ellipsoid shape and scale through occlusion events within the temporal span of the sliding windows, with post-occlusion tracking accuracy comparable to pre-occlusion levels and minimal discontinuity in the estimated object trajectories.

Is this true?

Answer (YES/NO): YES